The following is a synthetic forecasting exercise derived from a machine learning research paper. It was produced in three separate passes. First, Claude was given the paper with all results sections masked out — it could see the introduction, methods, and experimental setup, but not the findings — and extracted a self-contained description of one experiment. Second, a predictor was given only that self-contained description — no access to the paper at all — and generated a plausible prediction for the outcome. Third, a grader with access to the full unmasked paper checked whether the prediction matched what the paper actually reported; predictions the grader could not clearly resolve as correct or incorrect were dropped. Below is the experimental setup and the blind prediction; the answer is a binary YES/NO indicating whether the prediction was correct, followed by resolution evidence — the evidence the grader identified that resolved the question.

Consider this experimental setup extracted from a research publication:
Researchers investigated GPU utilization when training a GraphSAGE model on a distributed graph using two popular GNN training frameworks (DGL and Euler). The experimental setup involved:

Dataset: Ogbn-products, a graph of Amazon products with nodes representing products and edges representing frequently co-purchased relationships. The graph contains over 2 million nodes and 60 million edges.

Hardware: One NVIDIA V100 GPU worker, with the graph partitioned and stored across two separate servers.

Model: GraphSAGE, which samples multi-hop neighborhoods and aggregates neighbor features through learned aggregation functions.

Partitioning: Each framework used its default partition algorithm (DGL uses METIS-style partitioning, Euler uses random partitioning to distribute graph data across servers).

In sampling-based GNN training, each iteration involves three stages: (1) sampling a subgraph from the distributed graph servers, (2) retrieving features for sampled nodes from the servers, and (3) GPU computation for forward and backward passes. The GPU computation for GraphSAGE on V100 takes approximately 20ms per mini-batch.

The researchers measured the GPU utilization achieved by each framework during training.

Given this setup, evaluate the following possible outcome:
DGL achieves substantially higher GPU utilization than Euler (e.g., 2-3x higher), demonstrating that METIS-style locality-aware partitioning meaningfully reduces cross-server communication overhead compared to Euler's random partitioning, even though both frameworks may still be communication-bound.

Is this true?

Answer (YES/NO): YES